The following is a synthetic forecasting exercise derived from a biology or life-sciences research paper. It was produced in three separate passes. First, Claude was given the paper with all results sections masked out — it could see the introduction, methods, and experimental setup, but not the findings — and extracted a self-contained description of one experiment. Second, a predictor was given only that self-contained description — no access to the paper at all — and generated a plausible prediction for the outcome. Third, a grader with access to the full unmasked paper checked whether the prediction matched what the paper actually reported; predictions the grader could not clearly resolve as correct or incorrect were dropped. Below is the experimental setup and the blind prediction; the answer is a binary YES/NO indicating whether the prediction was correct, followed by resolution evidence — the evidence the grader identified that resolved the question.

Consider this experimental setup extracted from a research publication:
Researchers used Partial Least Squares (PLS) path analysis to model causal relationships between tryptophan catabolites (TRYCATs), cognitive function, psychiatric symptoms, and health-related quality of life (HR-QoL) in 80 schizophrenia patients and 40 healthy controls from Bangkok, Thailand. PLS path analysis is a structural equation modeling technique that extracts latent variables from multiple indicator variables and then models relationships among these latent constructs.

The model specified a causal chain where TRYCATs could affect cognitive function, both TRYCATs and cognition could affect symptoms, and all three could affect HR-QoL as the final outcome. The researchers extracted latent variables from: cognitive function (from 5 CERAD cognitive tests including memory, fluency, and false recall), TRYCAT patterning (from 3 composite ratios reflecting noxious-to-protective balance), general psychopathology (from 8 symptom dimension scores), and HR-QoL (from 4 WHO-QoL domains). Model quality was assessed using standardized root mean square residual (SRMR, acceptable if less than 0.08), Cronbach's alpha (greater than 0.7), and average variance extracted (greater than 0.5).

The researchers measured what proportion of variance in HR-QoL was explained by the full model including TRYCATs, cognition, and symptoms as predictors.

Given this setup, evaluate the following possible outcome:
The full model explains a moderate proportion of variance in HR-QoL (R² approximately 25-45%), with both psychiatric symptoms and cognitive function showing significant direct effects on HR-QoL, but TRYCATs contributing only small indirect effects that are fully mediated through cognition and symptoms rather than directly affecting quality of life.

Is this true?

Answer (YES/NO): NO